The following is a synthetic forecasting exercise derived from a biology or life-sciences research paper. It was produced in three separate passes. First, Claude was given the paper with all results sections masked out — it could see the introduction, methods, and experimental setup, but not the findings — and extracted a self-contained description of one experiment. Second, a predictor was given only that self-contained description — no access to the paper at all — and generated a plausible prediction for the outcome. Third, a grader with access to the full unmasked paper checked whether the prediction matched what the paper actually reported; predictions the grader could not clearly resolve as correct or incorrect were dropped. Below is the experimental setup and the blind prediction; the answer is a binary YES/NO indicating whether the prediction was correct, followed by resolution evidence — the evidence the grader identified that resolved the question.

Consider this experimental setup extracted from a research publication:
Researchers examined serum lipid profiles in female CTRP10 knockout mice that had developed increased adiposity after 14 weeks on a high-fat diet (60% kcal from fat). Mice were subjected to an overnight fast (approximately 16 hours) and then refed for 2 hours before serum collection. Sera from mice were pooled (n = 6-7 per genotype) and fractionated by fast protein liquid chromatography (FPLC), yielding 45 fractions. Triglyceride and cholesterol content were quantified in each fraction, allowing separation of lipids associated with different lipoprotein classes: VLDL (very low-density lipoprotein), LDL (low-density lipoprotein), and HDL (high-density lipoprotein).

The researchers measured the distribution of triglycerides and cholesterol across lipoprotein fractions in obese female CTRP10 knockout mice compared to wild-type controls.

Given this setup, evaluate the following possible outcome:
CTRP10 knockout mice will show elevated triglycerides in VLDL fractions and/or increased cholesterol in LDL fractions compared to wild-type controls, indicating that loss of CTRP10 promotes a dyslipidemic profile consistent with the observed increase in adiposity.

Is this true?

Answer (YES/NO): NO